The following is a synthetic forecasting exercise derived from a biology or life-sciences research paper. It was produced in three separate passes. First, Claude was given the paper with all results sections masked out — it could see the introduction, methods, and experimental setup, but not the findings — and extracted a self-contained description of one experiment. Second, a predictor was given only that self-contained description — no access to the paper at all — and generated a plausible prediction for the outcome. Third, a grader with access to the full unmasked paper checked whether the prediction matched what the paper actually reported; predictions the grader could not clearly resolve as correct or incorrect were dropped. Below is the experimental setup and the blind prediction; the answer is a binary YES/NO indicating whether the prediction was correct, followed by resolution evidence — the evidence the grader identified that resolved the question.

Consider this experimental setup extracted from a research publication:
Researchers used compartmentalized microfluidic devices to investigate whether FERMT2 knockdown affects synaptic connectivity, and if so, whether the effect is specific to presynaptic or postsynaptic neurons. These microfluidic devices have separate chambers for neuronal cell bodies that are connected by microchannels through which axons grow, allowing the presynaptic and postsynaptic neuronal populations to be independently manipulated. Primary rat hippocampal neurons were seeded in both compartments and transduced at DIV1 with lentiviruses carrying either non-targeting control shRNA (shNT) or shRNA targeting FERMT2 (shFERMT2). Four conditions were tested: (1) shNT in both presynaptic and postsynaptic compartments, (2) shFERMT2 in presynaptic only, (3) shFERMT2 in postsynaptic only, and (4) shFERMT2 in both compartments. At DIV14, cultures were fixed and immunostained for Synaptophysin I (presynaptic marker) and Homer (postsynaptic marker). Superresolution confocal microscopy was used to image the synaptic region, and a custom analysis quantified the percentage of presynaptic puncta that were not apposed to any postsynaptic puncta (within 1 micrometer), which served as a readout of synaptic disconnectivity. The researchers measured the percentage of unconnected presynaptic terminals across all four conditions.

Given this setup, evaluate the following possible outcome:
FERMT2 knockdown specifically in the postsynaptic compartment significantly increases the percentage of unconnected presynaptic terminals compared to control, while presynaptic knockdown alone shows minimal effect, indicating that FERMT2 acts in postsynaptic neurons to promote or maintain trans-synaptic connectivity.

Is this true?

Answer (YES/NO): NO